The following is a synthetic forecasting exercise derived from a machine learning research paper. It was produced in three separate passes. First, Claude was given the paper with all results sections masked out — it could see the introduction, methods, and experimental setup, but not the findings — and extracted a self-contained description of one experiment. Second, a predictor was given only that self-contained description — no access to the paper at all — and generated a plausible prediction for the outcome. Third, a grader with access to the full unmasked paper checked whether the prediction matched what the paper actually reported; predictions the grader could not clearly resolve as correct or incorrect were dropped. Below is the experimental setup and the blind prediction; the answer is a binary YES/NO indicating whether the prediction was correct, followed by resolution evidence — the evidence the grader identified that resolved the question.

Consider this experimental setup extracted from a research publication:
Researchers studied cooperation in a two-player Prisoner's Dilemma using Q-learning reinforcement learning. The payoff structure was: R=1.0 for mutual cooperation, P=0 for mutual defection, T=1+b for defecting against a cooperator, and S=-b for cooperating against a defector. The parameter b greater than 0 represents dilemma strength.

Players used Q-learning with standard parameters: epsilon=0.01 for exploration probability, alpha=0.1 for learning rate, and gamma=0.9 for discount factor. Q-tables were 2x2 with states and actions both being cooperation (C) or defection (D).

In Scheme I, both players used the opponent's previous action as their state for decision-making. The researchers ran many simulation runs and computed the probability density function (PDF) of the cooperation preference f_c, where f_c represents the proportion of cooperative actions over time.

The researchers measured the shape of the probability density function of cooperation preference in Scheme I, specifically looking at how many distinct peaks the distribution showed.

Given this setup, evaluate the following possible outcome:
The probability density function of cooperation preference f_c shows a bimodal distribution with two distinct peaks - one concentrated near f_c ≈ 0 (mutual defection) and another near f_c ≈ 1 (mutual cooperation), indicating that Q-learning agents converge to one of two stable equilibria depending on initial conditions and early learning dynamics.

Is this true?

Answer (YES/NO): NO